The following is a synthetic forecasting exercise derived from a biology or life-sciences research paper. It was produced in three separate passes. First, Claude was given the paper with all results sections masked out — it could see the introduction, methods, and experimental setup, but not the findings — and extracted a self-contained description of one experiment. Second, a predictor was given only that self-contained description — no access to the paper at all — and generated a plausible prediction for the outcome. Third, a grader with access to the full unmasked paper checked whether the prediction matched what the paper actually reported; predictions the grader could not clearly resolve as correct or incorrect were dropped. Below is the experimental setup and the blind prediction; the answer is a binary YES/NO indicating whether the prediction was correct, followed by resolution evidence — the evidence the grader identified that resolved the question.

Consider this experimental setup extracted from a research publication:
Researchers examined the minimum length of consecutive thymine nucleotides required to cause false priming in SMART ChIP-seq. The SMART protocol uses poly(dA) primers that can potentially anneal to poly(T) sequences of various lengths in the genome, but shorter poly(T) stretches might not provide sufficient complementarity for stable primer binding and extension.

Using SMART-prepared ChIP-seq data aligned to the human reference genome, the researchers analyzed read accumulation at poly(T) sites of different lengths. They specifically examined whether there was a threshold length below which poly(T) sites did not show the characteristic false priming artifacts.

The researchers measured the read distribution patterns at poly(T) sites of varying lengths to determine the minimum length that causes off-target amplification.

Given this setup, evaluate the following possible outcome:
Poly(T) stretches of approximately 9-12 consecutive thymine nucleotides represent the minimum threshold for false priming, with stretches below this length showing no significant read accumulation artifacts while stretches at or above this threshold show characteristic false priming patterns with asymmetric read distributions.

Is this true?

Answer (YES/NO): NO